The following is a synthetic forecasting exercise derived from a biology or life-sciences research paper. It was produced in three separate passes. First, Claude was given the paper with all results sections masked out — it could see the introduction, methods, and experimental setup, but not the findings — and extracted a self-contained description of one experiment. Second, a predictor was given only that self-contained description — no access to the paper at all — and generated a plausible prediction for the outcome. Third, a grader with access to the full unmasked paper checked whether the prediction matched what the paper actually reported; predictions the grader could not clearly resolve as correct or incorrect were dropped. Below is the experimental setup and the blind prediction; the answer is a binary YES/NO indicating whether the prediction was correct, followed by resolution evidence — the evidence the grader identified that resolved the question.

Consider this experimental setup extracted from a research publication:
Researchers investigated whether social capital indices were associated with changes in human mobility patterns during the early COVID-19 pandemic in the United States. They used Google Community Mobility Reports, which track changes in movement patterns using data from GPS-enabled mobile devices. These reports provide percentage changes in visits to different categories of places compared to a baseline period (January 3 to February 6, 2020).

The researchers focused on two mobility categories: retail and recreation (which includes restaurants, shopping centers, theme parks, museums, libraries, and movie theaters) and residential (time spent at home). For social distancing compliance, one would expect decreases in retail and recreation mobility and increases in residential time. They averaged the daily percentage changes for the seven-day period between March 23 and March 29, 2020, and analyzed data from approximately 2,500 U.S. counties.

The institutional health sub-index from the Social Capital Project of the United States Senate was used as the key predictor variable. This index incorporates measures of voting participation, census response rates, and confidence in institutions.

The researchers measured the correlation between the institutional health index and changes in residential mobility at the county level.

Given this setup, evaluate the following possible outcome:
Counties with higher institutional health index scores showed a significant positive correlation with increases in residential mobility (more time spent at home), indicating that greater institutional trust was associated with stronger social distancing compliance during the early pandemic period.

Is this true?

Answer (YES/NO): YES